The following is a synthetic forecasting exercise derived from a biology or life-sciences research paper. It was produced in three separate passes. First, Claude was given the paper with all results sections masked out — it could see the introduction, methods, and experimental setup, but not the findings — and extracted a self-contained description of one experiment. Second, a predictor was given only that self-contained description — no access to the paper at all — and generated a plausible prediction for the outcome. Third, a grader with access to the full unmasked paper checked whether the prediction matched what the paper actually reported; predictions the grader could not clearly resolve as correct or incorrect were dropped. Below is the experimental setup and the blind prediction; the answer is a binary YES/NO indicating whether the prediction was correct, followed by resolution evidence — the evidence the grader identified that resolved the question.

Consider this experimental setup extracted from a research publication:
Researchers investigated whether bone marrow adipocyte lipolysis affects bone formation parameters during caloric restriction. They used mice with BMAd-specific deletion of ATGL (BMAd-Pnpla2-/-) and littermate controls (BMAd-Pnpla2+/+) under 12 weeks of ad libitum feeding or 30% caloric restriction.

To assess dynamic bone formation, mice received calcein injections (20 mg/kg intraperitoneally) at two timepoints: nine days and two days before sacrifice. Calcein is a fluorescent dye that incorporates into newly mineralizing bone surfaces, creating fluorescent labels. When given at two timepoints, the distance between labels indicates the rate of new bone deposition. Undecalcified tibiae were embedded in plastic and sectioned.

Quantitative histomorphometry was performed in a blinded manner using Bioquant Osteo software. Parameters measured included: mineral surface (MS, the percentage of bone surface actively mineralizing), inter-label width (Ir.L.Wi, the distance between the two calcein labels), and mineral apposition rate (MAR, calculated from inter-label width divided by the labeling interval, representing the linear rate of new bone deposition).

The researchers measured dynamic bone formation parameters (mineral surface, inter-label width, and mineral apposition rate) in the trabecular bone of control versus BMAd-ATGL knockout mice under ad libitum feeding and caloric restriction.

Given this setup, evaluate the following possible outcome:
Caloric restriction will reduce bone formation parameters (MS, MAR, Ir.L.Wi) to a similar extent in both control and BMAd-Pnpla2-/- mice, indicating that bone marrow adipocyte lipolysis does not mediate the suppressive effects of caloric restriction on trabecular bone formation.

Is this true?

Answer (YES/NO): NO